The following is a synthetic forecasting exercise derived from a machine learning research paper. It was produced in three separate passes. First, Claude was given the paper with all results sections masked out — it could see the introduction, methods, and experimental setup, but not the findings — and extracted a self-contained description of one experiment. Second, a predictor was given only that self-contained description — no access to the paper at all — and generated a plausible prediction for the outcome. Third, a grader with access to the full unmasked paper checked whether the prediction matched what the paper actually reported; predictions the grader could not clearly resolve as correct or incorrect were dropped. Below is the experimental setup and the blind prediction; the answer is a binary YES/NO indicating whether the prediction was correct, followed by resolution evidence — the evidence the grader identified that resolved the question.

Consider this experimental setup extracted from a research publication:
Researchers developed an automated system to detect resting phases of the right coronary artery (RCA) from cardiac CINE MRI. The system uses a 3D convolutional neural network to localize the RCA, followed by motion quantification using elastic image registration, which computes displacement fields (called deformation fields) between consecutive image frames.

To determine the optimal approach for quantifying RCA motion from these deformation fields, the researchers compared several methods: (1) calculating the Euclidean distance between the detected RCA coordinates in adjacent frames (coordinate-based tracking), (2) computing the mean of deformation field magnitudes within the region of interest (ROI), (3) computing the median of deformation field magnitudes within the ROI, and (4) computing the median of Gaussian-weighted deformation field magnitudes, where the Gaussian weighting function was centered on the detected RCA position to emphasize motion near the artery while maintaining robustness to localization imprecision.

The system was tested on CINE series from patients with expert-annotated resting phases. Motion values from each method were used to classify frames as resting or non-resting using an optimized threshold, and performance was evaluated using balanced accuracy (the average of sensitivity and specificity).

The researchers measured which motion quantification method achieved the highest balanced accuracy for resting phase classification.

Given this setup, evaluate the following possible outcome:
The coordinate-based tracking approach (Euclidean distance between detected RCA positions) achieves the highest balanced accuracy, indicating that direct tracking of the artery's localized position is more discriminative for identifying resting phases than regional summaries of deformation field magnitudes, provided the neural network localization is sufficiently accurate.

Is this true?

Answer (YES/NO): NO